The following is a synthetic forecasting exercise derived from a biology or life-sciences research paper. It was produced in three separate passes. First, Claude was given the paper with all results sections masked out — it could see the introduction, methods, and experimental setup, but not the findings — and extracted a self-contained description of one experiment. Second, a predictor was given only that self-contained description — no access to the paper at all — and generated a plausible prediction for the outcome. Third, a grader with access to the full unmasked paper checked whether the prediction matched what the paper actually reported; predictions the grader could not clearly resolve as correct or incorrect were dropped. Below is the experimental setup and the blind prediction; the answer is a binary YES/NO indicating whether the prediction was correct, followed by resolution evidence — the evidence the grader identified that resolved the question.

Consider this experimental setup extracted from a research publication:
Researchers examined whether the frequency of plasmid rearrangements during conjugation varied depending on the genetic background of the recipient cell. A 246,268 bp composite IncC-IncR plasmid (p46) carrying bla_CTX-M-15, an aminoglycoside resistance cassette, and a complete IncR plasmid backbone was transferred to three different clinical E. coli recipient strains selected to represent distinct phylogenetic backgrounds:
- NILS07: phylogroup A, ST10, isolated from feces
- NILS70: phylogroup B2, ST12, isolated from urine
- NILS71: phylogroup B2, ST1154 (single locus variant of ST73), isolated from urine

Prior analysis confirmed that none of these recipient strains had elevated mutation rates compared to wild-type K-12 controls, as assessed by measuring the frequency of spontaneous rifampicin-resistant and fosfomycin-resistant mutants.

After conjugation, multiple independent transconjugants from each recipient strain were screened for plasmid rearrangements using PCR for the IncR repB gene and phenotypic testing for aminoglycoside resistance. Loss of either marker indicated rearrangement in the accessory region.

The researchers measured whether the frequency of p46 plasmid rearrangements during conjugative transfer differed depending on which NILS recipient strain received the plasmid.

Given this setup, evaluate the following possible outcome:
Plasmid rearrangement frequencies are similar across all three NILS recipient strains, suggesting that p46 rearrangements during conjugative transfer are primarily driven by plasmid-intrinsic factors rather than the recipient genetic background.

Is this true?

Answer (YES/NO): YES